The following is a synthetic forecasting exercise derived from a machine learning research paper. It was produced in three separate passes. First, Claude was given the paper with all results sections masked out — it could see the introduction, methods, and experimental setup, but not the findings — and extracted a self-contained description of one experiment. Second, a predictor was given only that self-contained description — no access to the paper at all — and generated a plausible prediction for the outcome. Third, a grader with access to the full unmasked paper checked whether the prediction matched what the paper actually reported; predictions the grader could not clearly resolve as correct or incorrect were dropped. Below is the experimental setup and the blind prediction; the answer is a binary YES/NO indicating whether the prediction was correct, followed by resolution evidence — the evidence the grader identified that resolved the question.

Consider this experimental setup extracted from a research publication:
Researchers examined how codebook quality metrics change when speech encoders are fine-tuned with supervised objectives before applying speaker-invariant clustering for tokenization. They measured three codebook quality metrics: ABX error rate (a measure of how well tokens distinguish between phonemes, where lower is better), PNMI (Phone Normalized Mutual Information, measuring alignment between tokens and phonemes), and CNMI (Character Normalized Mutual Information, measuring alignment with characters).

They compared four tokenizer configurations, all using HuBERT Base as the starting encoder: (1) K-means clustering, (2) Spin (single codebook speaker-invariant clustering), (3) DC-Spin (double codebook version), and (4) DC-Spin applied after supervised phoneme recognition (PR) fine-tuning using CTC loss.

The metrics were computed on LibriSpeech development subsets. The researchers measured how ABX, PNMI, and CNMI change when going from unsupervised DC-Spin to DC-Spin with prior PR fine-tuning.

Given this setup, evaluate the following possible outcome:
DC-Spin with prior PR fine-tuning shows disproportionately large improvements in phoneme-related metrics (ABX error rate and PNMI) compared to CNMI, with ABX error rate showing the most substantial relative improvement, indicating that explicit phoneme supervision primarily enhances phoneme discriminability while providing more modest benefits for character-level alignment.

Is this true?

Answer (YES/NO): NO